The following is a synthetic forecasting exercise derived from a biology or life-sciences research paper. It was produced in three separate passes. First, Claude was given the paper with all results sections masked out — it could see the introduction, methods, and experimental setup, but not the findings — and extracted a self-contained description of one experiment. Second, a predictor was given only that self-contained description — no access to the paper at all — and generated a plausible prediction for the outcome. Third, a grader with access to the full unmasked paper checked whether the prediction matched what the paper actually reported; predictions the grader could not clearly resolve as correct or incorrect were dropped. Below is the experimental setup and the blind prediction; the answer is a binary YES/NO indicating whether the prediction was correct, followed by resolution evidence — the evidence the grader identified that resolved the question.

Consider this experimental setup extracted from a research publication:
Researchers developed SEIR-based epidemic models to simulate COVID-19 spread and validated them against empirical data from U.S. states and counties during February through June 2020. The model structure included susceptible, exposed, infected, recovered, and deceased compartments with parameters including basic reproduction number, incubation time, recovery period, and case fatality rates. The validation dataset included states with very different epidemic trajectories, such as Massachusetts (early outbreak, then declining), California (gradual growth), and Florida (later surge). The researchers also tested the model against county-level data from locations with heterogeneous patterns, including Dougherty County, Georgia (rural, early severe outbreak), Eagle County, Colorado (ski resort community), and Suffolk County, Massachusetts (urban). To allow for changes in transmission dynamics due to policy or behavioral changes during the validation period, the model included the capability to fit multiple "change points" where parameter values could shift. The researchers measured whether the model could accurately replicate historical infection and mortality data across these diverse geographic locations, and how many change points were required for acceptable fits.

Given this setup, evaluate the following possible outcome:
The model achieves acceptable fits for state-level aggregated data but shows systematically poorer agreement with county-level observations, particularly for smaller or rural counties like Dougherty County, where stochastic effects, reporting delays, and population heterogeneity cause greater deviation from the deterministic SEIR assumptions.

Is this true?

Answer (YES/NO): NO